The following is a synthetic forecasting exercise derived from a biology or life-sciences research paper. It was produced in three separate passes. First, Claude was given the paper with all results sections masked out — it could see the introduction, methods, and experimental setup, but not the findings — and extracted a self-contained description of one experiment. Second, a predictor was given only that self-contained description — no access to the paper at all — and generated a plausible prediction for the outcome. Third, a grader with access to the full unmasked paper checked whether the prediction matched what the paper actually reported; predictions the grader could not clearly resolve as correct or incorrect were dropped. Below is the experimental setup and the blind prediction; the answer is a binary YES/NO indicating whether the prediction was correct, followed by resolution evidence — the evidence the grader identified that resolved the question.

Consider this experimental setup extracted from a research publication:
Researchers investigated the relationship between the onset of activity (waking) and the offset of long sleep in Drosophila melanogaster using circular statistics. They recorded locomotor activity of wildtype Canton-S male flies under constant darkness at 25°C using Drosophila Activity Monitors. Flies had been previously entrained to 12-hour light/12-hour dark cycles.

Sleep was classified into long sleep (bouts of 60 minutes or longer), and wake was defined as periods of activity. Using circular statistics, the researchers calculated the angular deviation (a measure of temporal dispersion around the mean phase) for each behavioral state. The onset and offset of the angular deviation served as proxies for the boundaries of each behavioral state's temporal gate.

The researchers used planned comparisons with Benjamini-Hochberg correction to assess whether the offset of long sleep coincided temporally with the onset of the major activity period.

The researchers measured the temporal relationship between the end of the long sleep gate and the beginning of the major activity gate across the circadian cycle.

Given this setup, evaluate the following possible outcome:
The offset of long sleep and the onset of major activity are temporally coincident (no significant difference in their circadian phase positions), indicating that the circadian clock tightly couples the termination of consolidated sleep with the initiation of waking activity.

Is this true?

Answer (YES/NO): NO